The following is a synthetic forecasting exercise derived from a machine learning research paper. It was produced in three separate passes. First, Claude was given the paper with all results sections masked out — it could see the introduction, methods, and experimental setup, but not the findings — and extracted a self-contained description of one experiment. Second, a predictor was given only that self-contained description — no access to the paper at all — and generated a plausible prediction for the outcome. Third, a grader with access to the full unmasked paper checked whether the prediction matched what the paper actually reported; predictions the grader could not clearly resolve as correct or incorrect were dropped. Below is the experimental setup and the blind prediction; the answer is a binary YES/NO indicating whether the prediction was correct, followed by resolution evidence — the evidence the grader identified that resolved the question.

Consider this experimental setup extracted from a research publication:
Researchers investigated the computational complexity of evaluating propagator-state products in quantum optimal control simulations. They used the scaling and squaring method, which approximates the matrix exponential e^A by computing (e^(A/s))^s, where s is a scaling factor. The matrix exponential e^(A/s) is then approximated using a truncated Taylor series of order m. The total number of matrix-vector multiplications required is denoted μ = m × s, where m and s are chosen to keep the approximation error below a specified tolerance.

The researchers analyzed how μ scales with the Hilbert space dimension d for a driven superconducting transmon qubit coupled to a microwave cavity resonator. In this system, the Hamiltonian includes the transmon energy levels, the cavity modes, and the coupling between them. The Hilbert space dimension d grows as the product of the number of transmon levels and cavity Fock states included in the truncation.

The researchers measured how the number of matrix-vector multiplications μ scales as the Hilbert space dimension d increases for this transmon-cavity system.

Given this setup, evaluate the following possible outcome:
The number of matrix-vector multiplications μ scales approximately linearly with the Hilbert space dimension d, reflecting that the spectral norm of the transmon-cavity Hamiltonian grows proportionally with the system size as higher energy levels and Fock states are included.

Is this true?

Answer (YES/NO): NO